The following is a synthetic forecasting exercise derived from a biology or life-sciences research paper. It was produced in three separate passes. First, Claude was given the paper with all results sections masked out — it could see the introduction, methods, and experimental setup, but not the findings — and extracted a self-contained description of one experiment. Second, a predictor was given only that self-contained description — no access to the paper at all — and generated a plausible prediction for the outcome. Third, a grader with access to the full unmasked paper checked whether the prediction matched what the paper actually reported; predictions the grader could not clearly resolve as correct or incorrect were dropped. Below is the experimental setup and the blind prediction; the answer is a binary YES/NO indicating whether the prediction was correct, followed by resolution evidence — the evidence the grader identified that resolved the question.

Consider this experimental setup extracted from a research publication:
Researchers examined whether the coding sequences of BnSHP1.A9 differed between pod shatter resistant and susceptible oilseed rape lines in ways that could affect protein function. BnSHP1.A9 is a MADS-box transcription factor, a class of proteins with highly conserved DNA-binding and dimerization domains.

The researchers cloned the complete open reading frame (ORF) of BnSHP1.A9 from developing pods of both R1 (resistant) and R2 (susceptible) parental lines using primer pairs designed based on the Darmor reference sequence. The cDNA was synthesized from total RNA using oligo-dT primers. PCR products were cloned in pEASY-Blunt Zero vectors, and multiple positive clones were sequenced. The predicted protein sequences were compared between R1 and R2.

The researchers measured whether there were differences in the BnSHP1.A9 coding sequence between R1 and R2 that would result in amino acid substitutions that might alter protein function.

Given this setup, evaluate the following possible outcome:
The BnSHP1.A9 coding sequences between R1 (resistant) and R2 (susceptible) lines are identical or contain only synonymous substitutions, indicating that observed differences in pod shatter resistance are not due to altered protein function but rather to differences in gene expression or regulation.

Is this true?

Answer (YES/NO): NO